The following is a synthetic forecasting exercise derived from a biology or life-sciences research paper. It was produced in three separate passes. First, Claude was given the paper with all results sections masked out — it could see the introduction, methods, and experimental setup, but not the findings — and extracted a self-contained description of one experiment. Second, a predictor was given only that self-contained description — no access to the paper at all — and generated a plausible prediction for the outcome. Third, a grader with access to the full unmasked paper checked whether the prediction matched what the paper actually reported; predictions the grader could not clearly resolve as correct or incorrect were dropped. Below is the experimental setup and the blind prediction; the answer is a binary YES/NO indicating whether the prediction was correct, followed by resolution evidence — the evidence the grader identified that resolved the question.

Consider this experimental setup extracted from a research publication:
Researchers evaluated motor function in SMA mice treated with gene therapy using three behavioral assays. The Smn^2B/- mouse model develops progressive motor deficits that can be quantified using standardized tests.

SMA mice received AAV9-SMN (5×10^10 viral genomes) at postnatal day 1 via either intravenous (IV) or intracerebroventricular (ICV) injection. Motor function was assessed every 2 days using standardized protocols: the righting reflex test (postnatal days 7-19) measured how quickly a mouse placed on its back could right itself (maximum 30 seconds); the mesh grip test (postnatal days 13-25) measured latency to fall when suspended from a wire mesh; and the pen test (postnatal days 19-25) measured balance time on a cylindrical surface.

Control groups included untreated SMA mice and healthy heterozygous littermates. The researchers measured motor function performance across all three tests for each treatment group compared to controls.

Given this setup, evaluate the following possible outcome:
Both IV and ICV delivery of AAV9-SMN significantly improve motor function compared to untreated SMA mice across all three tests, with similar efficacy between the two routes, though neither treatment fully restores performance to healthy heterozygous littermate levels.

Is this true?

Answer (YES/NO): NO